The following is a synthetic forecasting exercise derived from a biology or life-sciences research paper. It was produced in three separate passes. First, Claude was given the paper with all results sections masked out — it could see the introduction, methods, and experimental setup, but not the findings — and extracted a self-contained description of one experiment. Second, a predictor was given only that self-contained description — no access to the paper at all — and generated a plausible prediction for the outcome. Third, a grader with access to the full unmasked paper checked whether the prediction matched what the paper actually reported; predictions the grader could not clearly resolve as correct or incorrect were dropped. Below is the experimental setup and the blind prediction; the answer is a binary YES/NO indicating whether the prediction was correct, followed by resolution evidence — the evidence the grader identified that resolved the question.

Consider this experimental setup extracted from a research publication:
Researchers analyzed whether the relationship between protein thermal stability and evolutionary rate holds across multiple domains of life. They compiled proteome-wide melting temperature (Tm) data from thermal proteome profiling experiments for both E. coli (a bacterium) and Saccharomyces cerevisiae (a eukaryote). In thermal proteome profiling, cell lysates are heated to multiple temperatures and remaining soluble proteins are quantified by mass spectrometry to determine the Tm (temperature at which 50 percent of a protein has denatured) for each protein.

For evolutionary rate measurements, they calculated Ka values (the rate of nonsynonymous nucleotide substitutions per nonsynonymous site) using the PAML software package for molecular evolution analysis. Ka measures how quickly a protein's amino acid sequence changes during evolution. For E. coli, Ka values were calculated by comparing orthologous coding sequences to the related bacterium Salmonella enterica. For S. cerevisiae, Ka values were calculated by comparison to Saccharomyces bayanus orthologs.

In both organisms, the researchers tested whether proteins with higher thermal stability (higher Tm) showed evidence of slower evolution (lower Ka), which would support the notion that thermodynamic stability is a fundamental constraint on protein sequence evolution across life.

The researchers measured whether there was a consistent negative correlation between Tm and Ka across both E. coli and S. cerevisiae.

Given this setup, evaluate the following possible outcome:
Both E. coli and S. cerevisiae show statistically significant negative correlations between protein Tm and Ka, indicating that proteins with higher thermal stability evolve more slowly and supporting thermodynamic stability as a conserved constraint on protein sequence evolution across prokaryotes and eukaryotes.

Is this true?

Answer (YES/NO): NO